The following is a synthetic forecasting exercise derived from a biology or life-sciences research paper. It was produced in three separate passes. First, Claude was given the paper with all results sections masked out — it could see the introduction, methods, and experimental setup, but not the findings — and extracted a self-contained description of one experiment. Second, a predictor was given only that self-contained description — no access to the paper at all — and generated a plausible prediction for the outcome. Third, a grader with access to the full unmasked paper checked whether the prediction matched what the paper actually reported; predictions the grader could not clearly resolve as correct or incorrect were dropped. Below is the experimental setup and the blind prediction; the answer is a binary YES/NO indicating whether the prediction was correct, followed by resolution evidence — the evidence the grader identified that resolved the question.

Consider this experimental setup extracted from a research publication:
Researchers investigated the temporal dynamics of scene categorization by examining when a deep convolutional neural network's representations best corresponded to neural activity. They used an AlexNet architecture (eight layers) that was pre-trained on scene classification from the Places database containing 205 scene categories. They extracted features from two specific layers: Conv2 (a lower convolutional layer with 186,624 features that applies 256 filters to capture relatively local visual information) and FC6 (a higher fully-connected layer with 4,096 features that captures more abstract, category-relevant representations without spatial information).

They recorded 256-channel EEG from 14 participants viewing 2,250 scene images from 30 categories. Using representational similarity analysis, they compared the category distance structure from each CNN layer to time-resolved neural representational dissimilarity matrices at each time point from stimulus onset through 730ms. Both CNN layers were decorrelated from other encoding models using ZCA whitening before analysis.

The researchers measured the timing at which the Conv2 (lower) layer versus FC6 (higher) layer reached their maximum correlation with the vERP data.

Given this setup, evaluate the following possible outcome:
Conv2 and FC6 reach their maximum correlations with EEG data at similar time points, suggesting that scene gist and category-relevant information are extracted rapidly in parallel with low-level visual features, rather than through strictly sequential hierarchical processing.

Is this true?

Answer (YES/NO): YES